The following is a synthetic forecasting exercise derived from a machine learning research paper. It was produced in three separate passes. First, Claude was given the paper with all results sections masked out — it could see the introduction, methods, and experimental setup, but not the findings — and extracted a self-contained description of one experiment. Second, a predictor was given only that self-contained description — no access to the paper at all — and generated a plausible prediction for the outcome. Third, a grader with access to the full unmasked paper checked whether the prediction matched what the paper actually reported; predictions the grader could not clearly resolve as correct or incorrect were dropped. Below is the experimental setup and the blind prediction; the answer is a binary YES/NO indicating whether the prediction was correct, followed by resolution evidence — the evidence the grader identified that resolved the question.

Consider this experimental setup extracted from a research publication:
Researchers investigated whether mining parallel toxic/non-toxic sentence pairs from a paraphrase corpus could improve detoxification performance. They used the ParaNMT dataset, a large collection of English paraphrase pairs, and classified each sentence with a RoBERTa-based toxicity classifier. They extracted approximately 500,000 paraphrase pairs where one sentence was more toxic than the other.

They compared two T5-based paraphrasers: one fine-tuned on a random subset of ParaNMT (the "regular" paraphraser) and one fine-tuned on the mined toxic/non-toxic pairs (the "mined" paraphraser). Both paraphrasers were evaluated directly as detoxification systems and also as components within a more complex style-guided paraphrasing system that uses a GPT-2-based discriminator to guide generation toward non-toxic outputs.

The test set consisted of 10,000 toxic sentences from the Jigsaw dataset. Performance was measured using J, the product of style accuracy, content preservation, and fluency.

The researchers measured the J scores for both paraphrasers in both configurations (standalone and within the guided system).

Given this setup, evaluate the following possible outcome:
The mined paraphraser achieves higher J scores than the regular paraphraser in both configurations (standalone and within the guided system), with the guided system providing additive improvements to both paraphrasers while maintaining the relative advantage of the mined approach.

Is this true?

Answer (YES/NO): NO